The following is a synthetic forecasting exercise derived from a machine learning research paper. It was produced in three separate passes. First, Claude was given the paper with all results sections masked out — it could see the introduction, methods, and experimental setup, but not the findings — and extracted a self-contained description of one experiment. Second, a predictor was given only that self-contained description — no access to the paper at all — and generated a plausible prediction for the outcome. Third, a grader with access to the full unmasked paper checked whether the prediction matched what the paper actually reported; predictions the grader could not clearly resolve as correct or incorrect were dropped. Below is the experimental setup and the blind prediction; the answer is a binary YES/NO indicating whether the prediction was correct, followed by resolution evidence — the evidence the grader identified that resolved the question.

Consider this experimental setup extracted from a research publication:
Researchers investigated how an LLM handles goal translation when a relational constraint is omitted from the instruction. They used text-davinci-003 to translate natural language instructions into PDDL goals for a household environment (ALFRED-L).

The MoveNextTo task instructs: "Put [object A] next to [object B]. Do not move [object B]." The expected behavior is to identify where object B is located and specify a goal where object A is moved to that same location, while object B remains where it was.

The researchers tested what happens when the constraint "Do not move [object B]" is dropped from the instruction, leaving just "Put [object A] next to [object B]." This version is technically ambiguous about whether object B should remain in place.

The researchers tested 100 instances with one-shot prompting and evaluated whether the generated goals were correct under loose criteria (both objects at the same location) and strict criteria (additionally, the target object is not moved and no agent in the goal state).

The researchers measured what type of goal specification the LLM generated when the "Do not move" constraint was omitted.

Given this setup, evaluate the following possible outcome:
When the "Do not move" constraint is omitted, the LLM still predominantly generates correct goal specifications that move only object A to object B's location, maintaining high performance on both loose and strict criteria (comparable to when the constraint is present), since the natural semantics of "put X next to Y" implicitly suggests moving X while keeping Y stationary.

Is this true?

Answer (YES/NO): NO